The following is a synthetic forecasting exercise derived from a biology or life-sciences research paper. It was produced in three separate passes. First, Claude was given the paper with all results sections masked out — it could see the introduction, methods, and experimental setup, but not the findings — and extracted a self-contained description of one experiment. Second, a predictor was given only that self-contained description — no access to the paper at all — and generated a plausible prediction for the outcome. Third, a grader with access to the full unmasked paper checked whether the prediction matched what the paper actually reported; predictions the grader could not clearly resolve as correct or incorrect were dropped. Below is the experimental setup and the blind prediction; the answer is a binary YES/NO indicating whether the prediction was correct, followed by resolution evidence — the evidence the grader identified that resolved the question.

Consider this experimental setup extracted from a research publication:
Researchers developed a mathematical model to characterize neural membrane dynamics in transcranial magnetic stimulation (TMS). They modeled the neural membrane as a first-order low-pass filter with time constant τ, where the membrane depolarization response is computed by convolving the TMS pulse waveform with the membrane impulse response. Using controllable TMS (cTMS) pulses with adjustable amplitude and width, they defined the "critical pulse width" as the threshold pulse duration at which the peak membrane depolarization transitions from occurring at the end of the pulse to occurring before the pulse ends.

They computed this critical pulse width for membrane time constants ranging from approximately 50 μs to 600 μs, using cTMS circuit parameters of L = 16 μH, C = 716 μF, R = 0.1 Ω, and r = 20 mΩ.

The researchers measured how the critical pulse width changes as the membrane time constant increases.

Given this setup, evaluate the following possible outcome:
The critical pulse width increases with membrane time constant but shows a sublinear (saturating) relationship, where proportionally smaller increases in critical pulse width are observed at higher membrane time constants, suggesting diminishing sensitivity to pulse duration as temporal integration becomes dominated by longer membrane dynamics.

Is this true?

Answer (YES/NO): NO